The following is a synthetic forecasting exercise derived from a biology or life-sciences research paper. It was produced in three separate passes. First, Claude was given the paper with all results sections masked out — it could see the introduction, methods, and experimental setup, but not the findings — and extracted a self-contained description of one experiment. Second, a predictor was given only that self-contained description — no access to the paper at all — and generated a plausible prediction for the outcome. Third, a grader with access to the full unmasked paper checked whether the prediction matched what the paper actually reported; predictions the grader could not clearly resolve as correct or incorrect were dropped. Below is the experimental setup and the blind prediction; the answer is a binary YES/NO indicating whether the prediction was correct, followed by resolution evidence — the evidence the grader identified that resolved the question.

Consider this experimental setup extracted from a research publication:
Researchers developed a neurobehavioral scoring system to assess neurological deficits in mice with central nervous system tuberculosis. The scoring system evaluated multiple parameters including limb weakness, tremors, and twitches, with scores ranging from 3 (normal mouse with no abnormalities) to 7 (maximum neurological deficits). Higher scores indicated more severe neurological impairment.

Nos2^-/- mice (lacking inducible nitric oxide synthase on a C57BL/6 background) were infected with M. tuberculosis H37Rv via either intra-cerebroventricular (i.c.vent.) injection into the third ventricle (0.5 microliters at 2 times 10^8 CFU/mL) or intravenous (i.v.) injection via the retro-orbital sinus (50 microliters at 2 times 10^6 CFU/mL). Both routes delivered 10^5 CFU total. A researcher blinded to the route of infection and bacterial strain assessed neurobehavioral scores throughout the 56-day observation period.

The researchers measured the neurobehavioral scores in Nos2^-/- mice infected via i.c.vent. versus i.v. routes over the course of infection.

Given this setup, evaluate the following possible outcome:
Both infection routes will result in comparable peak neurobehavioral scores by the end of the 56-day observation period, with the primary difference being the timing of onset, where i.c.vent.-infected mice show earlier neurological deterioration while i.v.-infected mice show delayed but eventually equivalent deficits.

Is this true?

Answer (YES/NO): NO